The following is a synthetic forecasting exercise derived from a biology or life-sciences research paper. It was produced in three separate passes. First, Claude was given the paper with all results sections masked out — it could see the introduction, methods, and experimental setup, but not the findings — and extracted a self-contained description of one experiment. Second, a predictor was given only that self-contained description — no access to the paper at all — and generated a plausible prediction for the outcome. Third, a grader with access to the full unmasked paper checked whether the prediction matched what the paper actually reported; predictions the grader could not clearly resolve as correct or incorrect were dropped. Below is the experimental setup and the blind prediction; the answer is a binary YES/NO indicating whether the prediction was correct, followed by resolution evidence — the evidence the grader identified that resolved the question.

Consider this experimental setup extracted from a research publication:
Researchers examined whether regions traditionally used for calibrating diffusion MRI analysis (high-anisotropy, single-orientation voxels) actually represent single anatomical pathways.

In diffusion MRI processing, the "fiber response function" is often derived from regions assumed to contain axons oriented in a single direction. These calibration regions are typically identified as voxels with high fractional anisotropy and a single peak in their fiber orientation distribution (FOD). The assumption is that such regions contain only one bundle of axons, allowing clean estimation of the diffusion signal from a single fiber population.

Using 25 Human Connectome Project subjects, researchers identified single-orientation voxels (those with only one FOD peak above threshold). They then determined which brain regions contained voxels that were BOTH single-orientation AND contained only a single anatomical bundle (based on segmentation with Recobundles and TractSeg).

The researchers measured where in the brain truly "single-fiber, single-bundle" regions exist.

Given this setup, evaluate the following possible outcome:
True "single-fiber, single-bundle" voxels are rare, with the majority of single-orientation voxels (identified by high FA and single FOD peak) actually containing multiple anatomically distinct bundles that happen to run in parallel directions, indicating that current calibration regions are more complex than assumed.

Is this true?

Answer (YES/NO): YES